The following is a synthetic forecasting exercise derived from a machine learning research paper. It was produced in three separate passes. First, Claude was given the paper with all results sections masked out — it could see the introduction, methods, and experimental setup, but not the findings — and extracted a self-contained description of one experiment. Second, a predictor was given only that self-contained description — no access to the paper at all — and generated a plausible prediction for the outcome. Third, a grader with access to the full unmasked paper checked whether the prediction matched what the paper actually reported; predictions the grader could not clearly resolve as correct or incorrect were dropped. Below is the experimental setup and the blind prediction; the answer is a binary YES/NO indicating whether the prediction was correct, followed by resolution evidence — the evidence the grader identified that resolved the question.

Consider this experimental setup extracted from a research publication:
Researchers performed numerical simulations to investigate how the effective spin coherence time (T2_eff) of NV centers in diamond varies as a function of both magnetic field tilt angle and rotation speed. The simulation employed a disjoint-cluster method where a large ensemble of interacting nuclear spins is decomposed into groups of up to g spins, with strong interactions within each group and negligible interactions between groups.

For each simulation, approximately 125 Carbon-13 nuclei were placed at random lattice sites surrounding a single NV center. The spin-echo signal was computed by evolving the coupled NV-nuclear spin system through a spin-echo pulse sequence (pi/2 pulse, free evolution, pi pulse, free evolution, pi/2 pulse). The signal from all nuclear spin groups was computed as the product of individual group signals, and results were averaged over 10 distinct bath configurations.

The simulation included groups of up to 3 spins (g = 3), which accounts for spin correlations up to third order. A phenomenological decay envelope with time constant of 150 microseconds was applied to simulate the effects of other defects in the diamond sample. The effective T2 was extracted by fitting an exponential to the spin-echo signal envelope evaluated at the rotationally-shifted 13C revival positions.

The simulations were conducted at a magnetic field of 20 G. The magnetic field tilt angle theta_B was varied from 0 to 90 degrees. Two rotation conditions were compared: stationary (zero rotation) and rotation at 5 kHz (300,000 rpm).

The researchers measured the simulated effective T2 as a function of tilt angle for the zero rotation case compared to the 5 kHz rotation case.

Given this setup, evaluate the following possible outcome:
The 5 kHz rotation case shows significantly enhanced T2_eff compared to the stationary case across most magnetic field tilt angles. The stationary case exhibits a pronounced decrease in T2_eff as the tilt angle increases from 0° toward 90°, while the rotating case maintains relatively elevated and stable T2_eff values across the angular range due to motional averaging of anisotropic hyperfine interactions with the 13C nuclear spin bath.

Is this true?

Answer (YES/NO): NO